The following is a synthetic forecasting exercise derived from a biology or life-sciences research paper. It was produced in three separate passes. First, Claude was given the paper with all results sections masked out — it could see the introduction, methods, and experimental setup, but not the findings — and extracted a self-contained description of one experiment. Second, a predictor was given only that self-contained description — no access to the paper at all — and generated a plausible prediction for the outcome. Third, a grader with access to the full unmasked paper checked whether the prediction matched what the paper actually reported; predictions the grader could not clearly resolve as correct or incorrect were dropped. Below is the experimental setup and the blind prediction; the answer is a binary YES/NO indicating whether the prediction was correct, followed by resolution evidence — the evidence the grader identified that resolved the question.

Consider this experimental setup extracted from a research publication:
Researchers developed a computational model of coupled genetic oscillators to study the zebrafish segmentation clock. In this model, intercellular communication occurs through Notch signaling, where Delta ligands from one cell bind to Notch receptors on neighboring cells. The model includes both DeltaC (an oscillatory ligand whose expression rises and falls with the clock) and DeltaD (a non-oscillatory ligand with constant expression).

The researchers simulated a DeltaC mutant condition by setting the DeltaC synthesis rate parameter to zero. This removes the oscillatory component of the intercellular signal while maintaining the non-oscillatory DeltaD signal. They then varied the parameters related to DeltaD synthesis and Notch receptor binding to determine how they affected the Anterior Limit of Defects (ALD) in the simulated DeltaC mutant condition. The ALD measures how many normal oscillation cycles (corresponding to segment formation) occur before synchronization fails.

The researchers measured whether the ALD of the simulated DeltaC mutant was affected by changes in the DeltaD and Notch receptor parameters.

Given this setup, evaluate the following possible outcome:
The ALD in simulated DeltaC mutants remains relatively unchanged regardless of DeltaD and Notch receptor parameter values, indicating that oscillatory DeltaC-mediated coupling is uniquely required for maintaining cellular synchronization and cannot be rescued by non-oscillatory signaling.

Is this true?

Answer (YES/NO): YES